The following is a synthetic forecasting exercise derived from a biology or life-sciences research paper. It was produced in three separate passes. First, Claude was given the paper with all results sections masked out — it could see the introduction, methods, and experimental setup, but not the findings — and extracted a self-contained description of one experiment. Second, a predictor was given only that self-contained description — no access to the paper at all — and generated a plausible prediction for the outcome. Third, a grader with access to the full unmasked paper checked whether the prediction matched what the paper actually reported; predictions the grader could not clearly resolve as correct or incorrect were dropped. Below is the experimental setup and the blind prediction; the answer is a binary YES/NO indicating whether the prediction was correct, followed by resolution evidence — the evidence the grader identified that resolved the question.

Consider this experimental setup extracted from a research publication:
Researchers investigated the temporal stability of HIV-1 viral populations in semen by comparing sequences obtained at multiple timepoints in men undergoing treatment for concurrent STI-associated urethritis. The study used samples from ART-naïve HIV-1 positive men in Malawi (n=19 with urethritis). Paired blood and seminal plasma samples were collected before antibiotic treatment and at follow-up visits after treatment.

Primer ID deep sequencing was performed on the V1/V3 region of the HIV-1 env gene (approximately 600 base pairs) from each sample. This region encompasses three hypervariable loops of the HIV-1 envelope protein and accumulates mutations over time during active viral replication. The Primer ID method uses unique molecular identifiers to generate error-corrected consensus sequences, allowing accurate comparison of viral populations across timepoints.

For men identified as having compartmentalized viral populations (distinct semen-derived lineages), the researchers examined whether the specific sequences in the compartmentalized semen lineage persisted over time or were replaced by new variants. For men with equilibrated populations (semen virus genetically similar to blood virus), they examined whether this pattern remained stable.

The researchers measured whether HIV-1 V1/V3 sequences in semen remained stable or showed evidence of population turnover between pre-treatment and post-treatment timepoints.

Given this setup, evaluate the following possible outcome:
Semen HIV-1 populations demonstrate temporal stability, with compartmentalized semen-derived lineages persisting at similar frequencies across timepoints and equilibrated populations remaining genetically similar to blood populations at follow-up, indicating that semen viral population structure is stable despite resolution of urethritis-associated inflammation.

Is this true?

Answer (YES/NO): YES